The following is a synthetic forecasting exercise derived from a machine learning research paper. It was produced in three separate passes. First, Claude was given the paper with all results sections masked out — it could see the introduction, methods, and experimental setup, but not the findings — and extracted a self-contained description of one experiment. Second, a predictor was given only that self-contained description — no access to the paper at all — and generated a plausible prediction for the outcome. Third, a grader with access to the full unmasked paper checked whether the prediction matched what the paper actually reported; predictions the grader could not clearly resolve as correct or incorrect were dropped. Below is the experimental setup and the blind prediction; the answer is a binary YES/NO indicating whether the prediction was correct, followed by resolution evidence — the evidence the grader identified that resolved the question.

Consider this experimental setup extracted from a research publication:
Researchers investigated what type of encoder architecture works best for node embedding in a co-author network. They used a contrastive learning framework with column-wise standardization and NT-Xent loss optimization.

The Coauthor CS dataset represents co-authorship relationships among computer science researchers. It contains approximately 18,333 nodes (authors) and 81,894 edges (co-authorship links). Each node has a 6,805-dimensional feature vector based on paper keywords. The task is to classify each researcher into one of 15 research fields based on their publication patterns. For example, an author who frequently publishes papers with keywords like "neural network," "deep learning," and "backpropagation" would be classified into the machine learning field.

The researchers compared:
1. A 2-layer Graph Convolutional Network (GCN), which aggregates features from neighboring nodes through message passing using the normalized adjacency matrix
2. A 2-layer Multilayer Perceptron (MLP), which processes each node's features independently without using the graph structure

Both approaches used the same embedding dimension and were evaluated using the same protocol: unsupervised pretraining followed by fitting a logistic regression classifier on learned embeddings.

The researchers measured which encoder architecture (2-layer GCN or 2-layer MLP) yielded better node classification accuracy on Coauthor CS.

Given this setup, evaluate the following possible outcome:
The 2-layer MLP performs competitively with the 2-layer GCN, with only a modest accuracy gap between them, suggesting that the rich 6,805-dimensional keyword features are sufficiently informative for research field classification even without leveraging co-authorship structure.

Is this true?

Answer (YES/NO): YES